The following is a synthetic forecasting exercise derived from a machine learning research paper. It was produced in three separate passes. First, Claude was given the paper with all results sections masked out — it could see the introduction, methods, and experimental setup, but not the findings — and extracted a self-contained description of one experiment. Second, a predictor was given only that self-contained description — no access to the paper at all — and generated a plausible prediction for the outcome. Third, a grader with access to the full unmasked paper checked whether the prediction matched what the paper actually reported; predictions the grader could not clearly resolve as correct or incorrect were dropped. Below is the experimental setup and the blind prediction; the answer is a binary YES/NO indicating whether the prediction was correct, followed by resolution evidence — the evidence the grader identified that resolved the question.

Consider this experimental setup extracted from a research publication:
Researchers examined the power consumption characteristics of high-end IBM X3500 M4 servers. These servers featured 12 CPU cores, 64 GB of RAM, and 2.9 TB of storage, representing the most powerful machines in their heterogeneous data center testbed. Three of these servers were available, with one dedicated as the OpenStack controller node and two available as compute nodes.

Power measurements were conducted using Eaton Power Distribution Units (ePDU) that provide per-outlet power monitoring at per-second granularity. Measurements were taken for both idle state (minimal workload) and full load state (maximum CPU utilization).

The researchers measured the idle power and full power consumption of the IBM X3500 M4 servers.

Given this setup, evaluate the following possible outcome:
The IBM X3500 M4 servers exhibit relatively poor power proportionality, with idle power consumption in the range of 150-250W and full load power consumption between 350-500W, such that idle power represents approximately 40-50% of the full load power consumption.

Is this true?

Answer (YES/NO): NO